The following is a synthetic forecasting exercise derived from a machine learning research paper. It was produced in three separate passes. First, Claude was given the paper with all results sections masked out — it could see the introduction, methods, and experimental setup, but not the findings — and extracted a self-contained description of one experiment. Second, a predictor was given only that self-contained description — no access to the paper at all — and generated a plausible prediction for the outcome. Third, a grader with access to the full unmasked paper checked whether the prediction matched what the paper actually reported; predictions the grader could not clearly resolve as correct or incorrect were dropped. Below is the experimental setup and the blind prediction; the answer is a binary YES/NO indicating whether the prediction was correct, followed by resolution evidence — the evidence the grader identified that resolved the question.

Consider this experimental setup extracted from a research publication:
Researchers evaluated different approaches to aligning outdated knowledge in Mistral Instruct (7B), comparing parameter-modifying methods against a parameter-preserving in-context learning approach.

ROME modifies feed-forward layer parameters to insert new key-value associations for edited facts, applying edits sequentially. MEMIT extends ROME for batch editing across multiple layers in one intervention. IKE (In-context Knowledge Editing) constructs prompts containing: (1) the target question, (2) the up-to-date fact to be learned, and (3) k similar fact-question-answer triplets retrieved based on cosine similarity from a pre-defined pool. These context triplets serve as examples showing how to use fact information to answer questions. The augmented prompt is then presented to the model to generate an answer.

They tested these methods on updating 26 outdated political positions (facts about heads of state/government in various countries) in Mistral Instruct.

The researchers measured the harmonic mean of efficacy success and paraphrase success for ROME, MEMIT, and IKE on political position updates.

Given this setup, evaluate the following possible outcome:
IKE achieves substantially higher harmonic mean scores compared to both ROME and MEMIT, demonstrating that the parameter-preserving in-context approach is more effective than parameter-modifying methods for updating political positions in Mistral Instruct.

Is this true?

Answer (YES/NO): YES